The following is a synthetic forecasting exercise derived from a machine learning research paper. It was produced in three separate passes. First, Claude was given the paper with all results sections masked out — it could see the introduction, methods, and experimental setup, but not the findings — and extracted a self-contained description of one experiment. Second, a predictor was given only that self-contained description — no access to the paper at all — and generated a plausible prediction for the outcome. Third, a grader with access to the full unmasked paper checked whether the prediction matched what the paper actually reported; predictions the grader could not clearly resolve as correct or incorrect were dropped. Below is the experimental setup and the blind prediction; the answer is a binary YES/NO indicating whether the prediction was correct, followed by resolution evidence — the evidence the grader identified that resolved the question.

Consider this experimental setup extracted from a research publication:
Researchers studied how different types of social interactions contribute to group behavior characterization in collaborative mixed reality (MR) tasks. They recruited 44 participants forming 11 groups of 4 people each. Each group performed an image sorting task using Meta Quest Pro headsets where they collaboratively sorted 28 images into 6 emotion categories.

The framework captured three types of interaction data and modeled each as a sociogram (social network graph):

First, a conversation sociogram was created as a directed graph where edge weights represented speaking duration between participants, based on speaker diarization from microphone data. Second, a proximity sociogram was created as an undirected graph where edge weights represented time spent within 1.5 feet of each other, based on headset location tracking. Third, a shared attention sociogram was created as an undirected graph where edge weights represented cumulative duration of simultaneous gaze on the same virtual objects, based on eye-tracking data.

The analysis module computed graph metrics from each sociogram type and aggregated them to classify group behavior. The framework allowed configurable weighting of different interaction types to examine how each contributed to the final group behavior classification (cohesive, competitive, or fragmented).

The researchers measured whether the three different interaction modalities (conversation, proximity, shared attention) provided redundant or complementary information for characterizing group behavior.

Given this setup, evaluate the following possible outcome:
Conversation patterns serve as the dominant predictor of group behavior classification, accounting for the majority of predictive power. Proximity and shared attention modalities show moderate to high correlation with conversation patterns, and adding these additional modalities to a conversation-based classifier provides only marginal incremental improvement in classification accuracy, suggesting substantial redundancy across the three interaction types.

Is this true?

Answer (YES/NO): NO